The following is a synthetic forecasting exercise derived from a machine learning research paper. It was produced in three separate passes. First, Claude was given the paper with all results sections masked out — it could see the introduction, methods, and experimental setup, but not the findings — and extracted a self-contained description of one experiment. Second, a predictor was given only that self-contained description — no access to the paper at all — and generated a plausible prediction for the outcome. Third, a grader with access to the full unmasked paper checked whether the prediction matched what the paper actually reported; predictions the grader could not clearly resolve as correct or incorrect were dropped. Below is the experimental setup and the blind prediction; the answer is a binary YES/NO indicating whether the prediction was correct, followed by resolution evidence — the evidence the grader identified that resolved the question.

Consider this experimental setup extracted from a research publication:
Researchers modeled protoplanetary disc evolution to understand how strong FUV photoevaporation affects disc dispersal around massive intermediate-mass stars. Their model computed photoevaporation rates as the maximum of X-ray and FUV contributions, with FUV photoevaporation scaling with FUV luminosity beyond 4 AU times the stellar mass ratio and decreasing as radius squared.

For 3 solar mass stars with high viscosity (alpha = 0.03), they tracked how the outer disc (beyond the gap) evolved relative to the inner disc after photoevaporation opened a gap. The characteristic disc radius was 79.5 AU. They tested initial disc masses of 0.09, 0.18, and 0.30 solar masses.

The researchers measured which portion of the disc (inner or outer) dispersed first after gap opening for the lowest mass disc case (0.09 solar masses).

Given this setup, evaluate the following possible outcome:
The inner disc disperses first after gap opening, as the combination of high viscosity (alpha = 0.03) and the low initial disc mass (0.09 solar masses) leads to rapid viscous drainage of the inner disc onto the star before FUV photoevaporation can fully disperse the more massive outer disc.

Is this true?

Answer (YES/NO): YES